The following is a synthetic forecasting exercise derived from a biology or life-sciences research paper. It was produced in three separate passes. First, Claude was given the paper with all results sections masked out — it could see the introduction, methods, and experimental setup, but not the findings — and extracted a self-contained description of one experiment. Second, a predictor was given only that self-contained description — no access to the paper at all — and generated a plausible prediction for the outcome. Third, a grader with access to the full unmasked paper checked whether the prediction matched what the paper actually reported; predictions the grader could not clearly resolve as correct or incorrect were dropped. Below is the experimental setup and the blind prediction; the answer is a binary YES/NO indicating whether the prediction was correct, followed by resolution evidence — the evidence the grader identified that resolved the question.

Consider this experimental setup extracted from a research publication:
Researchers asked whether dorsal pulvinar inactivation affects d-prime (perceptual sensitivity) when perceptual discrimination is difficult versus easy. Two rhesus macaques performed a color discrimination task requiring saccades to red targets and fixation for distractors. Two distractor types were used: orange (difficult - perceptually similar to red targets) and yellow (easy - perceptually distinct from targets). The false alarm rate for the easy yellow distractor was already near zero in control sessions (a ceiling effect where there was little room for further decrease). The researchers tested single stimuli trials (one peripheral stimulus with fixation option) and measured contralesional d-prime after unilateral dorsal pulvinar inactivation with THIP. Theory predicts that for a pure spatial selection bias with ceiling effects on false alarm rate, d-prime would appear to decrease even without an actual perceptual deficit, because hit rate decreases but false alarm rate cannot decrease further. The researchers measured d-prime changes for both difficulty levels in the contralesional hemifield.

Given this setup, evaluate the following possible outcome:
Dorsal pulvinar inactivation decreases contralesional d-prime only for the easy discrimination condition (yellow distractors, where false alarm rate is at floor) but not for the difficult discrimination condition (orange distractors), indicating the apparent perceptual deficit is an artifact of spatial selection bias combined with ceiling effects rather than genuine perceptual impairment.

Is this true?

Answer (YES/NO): NO